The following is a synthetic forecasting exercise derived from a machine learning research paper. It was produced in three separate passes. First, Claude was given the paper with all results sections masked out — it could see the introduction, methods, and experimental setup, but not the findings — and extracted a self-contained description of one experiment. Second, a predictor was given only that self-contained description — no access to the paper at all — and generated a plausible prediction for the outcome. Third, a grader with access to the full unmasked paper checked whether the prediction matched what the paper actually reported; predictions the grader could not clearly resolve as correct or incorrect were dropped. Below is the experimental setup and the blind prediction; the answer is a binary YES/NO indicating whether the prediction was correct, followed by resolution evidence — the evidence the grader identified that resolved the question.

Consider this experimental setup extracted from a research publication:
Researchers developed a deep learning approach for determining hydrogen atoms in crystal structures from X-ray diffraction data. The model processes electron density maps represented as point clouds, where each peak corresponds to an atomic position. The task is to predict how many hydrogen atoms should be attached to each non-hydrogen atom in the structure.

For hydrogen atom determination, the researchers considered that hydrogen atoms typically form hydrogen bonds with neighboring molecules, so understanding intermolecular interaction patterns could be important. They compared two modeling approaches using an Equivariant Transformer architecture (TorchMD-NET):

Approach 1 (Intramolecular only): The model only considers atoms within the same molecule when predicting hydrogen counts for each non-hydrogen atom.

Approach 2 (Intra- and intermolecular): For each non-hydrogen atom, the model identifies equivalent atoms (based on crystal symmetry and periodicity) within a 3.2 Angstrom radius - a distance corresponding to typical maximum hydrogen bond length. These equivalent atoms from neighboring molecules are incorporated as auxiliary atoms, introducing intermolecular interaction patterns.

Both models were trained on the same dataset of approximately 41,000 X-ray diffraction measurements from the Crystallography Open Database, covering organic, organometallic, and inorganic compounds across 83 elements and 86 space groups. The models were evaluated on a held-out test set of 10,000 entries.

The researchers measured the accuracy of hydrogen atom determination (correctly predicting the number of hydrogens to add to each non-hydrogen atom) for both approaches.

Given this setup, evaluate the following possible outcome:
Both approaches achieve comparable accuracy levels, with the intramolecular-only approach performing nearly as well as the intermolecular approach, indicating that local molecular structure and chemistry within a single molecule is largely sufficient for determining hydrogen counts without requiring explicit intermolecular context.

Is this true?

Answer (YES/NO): NO